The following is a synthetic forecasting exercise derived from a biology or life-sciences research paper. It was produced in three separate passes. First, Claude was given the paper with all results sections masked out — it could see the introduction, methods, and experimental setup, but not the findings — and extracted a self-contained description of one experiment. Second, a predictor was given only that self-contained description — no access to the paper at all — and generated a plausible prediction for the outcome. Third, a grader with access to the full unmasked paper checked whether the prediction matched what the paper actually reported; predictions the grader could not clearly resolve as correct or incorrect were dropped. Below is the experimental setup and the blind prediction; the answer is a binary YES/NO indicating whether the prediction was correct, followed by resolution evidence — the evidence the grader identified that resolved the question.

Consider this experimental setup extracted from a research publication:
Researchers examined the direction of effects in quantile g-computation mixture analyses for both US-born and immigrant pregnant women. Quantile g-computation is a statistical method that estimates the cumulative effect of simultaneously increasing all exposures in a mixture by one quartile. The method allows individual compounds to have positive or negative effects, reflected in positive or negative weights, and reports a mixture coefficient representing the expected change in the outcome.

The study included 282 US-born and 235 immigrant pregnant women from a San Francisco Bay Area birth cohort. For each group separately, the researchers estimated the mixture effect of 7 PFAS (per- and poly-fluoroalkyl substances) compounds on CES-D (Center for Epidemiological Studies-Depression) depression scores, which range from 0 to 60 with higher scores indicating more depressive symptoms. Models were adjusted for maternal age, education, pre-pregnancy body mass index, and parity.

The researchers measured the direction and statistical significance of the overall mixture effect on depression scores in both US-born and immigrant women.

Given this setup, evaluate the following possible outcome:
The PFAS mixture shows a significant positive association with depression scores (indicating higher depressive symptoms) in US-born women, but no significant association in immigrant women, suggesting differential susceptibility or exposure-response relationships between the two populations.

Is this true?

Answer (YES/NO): NO